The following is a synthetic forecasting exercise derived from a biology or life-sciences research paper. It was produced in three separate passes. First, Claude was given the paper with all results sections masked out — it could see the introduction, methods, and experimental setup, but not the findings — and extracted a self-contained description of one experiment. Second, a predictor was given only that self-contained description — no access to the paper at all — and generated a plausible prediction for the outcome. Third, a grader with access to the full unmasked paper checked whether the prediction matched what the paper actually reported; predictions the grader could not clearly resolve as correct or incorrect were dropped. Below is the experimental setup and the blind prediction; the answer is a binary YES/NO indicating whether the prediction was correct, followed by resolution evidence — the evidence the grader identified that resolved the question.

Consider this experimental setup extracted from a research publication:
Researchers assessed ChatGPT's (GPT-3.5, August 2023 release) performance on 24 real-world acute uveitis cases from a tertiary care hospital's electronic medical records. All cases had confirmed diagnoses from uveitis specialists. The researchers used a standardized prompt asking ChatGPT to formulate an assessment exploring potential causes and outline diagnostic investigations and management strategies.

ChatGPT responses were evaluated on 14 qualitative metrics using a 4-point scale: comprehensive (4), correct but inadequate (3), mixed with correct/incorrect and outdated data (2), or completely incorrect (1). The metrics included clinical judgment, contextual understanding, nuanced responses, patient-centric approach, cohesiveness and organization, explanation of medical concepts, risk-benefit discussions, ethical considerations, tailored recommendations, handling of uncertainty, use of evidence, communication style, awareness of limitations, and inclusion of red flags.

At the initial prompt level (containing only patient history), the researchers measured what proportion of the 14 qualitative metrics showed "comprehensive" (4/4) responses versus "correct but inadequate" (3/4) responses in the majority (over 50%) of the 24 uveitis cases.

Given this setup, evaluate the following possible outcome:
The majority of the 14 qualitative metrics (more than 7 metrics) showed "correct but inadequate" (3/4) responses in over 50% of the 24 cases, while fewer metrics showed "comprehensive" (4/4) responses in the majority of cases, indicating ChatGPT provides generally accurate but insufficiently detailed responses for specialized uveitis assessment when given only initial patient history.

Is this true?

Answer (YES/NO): NO